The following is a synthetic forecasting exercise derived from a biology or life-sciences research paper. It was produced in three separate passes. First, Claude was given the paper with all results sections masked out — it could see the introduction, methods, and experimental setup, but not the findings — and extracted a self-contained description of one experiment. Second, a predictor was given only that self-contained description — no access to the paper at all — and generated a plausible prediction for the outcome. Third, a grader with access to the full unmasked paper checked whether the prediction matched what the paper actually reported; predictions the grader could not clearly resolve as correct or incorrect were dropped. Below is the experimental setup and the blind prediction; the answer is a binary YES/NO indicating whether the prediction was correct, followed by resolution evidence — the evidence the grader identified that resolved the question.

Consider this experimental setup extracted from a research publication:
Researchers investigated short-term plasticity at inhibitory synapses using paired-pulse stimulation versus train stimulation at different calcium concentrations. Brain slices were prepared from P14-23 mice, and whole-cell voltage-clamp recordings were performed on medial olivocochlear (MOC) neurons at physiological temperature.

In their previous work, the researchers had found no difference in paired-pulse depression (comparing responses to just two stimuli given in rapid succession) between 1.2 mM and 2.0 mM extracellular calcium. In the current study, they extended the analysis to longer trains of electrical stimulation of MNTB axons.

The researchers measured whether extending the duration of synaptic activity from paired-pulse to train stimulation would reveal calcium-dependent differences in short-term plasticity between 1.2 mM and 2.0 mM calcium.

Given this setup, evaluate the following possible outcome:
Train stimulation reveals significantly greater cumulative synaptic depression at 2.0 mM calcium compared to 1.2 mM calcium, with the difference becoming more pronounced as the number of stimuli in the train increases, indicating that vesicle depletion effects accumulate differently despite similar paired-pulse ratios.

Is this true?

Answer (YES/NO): YES